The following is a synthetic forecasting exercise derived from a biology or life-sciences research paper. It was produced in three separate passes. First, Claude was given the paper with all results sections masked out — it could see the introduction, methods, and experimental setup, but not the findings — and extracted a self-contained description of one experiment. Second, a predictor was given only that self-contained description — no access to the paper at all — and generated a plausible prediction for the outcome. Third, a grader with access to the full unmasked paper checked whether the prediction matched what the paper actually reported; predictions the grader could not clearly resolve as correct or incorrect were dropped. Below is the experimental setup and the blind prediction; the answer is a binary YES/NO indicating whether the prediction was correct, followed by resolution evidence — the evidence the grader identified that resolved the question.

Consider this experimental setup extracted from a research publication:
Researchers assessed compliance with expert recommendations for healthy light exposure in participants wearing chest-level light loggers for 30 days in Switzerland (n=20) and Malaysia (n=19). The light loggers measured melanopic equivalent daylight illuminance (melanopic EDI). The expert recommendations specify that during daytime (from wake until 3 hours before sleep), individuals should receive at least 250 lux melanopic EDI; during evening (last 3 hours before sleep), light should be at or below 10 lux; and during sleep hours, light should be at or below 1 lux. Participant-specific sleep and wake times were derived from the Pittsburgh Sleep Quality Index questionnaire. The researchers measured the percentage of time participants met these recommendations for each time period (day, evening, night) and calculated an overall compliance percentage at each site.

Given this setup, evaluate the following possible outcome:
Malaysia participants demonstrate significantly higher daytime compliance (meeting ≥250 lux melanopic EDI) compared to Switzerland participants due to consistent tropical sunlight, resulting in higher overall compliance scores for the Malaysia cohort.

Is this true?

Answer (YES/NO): NO